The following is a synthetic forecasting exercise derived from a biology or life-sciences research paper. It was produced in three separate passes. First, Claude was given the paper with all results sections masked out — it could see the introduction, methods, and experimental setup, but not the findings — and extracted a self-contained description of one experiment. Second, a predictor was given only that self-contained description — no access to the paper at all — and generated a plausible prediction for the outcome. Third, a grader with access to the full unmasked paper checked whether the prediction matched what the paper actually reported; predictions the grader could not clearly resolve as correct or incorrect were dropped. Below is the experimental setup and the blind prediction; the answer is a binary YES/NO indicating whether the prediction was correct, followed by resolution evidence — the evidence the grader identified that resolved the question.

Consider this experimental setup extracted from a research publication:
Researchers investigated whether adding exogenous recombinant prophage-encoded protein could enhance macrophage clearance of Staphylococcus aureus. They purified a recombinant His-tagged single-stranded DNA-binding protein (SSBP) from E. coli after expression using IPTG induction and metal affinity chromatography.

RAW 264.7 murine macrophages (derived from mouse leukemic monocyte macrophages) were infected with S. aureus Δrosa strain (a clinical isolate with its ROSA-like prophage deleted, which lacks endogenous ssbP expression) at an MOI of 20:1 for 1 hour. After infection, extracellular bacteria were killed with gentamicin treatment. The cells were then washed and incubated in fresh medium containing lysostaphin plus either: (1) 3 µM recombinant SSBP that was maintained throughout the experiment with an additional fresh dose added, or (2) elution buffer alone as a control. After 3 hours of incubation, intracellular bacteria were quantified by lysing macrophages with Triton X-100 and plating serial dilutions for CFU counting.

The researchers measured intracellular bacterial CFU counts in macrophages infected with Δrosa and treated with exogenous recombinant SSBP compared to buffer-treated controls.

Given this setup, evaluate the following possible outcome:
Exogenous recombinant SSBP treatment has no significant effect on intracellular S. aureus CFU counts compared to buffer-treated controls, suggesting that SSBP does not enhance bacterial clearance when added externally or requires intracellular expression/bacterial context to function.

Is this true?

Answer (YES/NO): NO